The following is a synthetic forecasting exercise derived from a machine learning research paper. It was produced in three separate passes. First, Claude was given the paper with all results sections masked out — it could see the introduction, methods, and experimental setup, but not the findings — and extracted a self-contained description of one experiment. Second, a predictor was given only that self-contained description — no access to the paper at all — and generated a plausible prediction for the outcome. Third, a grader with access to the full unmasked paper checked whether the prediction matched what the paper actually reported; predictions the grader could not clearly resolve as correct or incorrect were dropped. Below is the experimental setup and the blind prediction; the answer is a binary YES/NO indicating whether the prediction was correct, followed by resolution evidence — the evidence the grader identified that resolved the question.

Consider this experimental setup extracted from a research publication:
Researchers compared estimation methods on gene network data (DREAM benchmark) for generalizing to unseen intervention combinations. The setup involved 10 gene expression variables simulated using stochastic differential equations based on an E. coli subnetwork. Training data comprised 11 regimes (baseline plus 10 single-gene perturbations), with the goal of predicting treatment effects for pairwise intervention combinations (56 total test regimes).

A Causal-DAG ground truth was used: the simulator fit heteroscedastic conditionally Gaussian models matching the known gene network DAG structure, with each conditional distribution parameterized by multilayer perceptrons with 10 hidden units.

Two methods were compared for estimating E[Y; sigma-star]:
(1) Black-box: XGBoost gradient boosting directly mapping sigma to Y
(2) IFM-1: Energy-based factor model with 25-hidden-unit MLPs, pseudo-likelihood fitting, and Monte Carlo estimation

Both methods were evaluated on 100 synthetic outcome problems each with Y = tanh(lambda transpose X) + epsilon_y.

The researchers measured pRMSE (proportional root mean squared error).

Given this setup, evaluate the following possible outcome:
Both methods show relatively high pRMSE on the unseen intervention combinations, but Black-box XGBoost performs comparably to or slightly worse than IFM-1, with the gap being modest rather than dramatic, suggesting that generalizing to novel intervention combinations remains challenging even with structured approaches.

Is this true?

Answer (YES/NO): NO